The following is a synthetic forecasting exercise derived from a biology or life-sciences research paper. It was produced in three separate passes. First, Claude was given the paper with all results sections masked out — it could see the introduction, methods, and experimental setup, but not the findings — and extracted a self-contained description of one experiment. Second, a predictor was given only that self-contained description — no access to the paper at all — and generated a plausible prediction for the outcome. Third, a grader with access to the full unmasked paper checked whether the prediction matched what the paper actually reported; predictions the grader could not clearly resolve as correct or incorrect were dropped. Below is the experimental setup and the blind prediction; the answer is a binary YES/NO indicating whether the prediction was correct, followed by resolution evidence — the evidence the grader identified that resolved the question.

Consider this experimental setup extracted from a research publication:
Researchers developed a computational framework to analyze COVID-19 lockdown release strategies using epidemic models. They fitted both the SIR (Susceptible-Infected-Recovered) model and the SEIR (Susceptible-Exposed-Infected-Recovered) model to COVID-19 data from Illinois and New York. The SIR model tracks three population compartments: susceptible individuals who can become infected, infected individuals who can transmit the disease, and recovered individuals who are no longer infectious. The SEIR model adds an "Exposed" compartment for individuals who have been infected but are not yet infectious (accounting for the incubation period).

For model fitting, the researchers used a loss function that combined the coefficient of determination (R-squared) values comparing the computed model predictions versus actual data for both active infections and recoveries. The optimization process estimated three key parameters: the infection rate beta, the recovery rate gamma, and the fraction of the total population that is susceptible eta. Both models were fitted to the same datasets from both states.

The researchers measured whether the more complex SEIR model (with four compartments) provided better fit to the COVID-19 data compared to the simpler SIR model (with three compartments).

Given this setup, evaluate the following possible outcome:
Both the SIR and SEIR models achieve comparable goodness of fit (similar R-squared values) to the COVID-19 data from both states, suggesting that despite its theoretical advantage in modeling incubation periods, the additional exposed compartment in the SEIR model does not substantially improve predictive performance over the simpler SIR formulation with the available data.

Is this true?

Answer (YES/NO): NO